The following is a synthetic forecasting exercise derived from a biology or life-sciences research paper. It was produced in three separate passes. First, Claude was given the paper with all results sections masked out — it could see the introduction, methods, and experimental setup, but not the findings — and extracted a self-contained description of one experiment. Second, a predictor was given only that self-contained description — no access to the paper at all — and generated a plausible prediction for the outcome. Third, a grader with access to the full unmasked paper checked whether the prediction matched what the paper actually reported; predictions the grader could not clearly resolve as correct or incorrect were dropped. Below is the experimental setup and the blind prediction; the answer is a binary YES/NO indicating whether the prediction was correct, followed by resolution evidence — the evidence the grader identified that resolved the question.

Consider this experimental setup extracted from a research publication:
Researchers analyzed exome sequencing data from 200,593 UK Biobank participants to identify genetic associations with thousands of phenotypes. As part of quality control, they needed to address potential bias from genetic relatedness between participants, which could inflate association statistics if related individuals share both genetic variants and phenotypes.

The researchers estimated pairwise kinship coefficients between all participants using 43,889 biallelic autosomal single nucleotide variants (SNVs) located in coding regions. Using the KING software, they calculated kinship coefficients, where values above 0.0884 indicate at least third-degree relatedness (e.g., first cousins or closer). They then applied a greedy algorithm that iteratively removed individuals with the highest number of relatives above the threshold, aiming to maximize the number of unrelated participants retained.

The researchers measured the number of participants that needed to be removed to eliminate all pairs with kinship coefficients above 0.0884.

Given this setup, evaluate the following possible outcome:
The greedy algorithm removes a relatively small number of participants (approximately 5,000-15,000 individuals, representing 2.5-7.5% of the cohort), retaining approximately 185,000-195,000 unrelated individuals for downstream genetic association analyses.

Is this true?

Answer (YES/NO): YES